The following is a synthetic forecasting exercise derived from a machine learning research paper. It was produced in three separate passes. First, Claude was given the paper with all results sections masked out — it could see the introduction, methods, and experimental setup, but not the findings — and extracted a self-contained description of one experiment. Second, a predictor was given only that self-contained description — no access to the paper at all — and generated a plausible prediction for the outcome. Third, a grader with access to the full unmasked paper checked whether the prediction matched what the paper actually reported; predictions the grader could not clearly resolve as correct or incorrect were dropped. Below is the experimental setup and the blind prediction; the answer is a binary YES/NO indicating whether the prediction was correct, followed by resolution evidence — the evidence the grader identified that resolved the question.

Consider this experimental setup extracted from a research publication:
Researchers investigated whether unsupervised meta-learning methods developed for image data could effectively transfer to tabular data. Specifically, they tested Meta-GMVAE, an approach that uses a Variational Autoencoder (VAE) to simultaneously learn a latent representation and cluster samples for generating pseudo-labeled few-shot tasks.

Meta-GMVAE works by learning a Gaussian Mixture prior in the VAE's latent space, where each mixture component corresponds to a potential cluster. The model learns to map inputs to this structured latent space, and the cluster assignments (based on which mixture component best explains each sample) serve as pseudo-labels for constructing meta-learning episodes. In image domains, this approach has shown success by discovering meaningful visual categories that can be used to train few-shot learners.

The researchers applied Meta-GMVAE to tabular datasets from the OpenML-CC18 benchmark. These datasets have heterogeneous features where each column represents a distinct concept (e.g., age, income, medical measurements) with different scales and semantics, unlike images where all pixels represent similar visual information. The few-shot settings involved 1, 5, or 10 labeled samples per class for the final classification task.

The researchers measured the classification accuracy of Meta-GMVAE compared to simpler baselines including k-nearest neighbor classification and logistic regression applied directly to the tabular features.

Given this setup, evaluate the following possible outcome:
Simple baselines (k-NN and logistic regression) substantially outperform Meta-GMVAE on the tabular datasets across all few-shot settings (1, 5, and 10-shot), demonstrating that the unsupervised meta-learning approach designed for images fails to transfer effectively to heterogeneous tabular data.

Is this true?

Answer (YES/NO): YES